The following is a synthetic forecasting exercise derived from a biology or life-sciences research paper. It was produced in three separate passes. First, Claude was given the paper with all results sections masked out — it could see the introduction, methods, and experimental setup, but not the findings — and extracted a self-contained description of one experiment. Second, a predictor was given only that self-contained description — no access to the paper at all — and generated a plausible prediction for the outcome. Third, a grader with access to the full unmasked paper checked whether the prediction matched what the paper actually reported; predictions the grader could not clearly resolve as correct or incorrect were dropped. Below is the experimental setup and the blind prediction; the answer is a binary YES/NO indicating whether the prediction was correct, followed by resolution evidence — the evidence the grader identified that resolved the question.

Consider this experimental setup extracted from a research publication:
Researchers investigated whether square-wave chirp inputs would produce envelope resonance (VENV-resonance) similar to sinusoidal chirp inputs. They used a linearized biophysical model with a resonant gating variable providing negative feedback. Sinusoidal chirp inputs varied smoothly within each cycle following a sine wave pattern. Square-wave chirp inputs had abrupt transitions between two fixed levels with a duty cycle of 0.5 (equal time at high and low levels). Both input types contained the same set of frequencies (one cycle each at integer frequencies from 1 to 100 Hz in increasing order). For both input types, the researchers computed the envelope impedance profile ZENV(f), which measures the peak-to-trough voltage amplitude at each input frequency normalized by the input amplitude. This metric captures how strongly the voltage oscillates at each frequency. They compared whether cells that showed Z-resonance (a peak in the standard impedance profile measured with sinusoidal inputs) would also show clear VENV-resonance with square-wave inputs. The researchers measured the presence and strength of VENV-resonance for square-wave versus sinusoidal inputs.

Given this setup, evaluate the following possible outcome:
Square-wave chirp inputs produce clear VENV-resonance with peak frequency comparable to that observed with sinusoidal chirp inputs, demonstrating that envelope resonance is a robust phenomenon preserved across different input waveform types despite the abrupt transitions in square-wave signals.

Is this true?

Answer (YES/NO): NO